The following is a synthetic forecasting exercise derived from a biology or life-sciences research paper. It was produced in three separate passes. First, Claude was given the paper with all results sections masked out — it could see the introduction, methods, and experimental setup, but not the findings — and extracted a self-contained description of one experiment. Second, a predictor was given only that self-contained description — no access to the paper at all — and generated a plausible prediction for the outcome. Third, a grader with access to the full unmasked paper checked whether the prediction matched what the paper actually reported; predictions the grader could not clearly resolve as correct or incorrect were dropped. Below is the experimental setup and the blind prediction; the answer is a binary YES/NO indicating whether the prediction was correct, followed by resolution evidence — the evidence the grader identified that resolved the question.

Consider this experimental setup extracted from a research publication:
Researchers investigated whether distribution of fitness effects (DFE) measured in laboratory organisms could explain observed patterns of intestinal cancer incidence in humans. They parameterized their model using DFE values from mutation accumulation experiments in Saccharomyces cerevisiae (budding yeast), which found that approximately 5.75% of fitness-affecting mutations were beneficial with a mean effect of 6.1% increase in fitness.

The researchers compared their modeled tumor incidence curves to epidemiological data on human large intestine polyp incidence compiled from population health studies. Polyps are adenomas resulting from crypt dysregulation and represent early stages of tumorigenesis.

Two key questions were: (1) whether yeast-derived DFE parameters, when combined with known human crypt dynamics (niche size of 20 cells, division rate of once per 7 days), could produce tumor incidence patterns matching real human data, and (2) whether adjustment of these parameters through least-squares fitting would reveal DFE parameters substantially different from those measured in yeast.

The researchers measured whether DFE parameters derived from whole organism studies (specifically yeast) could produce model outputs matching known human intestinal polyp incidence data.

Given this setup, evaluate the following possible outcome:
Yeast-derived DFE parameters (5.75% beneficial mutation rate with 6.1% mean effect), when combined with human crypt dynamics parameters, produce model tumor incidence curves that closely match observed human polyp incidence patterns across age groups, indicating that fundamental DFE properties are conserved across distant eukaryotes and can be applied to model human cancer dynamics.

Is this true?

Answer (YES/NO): YES